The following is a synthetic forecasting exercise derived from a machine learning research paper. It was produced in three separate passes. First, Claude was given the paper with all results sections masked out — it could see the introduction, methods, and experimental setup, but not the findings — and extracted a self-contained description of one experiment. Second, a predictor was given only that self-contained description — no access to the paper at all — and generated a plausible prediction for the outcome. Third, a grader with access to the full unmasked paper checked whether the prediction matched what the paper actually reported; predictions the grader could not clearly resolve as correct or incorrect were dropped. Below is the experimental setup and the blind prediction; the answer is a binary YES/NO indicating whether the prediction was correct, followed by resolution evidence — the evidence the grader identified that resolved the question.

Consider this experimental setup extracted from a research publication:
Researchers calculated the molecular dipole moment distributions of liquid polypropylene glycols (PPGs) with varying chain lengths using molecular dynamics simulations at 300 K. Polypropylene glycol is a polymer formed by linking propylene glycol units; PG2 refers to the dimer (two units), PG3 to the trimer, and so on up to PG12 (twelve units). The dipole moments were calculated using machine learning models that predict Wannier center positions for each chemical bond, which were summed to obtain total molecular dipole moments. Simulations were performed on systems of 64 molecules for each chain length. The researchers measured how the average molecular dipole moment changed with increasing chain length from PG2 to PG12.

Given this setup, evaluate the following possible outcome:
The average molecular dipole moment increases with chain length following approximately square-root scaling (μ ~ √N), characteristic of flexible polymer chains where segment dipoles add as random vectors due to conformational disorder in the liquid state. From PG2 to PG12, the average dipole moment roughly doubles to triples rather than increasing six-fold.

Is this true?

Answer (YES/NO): NO